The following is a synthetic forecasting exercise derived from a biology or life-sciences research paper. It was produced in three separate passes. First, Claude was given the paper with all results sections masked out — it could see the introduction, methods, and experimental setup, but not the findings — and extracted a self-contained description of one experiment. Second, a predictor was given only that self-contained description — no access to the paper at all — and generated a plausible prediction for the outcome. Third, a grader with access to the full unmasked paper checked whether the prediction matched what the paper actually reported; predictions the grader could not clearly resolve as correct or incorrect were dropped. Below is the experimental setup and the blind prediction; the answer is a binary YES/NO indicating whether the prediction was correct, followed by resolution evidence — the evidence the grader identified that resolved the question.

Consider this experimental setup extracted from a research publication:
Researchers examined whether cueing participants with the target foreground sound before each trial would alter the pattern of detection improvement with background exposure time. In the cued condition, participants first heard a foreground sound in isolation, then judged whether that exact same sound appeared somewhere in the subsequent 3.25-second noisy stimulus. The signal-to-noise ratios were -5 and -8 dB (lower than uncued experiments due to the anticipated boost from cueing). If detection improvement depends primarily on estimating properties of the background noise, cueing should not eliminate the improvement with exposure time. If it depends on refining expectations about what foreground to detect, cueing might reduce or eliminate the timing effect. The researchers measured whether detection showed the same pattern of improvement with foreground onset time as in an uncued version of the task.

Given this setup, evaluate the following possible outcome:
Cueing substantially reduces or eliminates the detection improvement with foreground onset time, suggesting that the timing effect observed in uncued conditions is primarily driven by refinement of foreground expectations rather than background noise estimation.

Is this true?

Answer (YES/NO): NO